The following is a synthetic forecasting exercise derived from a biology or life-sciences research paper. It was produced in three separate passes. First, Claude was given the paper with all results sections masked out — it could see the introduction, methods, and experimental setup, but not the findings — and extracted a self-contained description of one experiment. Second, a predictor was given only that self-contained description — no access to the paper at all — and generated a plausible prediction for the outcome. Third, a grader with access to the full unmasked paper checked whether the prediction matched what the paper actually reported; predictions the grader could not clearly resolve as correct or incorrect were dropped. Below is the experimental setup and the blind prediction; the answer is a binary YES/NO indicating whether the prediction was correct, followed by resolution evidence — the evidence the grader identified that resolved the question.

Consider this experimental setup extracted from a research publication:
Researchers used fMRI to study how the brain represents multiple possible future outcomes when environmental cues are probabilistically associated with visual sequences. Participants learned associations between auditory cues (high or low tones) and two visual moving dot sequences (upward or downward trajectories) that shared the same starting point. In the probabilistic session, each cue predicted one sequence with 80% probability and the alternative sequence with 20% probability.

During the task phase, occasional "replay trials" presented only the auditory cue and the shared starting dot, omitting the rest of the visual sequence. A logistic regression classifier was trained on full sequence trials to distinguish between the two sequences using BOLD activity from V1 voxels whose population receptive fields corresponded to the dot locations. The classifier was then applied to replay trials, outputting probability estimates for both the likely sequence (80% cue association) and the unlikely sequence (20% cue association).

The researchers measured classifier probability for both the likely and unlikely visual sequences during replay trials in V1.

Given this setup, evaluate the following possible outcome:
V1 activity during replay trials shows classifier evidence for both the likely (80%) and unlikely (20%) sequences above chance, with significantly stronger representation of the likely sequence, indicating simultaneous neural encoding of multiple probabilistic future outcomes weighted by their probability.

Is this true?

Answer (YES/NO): YES